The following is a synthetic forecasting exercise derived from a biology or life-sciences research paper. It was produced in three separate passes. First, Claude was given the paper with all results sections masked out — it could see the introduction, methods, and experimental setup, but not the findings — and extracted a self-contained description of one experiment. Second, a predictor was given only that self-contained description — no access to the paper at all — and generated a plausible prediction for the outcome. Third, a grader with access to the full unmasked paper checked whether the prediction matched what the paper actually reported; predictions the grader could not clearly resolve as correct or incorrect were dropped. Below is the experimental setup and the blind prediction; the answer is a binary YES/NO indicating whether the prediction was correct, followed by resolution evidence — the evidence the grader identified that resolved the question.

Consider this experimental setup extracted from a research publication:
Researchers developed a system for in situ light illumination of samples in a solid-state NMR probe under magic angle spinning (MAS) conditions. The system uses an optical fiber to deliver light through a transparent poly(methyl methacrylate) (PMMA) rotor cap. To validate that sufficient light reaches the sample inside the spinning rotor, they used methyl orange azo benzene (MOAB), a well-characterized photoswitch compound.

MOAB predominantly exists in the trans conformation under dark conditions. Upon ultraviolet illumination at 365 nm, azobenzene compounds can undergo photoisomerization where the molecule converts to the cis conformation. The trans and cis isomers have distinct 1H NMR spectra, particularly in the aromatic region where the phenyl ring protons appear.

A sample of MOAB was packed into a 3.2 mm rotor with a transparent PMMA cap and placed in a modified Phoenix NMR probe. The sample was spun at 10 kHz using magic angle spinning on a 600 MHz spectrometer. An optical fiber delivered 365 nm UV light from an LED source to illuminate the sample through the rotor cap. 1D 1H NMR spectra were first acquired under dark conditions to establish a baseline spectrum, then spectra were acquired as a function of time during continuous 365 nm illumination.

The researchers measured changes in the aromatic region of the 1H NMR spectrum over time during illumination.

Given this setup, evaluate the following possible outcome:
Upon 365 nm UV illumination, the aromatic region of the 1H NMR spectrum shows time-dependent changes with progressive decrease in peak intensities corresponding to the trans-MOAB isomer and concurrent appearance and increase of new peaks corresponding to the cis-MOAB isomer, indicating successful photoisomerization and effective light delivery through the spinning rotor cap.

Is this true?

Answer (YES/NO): YES